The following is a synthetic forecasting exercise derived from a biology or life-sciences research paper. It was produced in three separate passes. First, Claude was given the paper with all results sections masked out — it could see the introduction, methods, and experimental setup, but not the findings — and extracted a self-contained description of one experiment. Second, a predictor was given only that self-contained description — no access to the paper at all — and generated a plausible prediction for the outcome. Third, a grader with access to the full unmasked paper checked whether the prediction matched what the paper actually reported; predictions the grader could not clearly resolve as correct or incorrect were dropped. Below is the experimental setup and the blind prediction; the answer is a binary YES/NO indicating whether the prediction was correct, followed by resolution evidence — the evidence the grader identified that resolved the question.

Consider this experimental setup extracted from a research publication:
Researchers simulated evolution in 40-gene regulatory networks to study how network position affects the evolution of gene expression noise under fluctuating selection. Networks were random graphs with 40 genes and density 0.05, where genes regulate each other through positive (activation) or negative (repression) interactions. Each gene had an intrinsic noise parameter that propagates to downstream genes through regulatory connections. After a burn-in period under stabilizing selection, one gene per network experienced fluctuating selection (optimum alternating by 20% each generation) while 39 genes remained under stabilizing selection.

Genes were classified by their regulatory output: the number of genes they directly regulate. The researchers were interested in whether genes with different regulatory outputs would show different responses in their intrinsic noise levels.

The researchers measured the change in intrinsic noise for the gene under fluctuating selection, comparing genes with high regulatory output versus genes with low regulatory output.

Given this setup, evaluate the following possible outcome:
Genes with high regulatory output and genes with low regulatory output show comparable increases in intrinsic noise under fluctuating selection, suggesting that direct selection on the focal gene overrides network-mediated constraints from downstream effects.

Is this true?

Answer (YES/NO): NO